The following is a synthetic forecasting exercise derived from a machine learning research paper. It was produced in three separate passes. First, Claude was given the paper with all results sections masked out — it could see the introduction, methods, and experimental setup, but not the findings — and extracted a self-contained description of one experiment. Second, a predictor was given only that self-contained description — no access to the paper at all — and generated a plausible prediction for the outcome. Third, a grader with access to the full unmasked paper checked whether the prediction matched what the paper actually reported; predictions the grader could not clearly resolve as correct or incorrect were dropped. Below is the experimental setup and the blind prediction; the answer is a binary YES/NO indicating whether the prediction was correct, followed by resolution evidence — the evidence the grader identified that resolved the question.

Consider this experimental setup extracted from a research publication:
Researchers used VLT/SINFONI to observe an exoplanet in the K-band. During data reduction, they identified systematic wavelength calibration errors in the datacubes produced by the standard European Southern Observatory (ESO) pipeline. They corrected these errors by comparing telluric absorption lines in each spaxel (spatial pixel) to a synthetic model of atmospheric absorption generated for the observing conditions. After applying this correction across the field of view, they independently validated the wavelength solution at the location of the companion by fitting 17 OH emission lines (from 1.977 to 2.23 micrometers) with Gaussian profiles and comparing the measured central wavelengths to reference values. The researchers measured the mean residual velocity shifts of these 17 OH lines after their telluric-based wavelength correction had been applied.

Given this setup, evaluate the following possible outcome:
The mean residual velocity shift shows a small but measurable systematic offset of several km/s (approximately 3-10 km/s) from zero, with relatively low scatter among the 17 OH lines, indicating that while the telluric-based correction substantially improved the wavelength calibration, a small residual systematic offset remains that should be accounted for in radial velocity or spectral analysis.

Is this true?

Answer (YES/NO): NO